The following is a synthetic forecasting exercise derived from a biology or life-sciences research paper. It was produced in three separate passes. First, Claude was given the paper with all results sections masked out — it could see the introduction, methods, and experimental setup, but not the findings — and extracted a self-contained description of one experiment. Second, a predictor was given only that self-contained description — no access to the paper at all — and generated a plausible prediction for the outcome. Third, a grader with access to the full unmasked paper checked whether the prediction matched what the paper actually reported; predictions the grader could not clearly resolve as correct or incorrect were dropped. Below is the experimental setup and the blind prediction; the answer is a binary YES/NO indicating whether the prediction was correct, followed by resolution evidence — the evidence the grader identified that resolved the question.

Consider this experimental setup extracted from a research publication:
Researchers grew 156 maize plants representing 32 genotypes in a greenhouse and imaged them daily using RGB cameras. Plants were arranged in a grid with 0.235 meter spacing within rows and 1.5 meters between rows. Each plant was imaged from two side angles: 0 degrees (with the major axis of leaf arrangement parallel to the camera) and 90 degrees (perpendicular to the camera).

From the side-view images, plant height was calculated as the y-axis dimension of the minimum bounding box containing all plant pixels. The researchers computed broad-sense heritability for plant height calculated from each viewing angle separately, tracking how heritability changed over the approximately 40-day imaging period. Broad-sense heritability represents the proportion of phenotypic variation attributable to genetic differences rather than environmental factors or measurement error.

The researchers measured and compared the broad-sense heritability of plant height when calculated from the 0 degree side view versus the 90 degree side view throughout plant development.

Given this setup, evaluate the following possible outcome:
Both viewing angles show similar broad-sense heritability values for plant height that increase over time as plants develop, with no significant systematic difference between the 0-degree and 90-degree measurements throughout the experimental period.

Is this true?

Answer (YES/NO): NO